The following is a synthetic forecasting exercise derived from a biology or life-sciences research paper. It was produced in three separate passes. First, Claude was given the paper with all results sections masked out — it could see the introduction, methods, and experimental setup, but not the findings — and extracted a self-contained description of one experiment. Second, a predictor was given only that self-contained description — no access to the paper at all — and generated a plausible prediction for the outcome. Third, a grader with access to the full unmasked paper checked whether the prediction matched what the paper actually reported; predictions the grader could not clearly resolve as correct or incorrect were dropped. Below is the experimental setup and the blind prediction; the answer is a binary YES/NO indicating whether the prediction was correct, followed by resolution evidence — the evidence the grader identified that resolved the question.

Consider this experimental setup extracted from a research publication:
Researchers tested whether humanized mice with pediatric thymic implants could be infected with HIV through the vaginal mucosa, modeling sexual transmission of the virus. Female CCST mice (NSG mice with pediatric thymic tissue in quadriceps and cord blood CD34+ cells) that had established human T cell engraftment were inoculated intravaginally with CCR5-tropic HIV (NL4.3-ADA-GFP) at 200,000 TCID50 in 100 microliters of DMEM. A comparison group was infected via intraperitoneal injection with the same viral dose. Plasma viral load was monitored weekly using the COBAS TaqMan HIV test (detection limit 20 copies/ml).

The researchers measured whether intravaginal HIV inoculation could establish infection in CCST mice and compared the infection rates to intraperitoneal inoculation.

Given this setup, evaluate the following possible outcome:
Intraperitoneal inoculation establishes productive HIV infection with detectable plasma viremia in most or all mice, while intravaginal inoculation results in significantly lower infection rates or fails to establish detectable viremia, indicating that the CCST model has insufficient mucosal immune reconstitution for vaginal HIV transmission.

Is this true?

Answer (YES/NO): NO